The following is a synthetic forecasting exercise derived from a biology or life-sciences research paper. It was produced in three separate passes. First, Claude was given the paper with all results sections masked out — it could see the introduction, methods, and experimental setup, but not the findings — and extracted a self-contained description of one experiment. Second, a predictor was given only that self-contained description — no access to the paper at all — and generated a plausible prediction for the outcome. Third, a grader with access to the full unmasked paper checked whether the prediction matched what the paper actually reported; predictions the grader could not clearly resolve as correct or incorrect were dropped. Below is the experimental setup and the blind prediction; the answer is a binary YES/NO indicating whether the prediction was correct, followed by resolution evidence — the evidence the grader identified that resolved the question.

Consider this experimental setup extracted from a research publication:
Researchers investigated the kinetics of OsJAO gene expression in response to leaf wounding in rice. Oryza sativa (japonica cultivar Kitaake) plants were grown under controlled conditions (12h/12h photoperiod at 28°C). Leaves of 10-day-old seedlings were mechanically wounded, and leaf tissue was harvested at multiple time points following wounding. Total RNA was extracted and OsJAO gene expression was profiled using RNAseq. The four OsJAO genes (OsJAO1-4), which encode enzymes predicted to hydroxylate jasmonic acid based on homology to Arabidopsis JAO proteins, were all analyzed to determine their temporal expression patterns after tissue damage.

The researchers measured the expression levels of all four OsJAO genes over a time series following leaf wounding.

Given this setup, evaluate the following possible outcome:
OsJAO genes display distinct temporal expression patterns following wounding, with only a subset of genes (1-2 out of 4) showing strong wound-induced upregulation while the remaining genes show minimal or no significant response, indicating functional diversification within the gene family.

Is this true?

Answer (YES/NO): NO